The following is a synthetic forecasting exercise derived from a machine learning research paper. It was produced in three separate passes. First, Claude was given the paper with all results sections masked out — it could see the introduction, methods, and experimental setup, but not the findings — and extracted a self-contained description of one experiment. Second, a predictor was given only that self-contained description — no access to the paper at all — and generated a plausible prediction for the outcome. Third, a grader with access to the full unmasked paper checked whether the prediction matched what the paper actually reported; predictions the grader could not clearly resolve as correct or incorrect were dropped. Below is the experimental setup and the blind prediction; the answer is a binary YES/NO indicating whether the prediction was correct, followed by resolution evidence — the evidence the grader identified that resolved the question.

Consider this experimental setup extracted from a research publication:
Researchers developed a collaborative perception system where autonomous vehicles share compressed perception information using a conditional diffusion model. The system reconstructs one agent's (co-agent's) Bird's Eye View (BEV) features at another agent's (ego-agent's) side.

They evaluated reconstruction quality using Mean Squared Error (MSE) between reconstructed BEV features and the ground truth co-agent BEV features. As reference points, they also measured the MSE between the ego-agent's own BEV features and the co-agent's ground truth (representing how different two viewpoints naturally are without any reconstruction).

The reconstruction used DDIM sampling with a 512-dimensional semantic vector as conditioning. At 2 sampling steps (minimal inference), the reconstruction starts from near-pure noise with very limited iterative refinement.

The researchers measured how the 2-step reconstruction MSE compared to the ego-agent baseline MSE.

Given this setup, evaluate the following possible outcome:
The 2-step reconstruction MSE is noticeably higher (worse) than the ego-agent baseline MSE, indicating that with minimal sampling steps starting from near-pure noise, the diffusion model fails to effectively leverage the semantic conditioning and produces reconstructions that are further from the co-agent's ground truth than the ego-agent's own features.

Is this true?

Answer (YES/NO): YES